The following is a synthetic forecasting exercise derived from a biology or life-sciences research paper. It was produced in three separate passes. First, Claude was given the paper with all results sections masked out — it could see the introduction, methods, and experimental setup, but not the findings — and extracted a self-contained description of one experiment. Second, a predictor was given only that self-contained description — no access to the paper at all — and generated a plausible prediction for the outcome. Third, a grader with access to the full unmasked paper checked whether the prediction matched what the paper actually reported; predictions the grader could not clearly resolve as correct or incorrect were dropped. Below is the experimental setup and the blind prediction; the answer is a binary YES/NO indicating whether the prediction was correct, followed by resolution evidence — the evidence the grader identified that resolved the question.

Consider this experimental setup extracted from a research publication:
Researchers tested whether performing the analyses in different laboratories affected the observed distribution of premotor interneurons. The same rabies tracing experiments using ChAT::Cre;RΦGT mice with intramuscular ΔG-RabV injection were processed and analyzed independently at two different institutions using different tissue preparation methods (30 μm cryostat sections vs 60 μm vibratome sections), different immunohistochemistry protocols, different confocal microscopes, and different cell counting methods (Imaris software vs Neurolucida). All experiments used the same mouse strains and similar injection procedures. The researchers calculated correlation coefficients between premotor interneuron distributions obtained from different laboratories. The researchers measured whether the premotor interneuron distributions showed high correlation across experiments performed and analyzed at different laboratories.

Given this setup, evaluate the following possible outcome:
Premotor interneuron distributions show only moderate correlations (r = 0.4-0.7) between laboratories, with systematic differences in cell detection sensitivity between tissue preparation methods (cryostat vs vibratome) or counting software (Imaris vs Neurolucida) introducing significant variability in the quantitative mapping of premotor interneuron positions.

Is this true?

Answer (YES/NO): NO